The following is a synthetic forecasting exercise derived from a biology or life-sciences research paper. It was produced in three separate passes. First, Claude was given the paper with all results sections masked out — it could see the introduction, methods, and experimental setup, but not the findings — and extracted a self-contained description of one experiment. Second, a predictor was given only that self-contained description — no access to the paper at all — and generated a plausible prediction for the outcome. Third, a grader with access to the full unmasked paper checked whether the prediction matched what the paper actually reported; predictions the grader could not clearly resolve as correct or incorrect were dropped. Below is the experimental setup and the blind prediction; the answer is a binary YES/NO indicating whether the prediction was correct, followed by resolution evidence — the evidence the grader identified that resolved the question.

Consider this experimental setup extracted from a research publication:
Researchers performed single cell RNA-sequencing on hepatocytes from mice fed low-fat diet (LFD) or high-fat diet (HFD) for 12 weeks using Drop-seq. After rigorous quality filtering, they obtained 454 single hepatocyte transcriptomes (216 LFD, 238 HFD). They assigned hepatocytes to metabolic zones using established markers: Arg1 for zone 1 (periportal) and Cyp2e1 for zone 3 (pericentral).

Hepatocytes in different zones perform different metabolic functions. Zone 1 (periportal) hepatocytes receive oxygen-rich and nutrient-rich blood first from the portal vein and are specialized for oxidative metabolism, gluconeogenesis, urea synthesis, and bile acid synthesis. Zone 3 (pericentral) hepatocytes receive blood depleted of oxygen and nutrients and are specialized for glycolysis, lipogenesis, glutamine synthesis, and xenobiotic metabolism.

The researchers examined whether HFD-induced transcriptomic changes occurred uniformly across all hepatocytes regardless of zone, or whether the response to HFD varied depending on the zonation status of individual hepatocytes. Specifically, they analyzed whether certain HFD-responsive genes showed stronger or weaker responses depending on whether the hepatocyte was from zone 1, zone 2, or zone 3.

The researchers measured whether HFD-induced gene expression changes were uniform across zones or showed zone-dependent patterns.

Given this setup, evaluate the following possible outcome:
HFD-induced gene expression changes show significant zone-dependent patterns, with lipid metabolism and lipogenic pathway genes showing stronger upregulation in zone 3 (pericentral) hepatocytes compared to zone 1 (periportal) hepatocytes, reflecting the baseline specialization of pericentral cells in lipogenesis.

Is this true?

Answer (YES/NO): NO